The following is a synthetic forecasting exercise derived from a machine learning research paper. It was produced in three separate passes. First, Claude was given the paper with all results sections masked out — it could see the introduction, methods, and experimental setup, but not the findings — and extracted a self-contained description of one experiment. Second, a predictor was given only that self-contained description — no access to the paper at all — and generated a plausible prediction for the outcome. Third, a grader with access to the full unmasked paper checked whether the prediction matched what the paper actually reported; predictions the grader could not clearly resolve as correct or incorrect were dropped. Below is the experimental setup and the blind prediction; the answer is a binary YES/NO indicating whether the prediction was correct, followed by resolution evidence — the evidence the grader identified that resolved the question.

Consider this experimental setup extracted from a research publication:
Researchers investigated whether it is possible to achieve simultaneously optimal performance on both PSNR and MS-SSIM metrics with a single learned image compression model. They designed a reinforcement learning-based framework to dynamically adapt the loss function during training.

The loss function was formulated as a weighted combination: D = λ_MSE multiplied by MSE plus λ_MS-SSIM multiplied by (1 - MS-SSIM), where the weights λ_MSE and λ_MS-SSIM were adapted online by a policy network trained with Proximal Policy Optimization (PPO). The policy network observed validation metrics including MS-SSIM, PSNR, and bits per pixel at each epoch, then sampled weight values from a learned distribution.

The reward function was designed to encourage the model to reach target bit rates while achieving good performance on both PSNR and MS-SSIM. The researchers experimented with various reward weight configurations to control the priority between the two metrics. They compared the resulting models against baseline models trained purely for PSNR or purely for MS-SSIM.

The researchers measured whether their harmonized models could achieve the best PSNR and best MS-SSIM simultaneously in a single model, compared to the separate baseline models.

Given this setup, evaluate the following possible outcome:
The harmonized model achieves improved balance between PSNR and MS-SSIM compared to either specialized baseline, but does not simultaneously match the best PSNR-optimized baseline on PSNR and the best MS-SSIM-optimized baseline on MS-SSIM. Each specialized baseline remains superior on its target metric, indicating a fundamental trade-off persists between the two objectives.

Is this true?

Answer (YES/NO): YES